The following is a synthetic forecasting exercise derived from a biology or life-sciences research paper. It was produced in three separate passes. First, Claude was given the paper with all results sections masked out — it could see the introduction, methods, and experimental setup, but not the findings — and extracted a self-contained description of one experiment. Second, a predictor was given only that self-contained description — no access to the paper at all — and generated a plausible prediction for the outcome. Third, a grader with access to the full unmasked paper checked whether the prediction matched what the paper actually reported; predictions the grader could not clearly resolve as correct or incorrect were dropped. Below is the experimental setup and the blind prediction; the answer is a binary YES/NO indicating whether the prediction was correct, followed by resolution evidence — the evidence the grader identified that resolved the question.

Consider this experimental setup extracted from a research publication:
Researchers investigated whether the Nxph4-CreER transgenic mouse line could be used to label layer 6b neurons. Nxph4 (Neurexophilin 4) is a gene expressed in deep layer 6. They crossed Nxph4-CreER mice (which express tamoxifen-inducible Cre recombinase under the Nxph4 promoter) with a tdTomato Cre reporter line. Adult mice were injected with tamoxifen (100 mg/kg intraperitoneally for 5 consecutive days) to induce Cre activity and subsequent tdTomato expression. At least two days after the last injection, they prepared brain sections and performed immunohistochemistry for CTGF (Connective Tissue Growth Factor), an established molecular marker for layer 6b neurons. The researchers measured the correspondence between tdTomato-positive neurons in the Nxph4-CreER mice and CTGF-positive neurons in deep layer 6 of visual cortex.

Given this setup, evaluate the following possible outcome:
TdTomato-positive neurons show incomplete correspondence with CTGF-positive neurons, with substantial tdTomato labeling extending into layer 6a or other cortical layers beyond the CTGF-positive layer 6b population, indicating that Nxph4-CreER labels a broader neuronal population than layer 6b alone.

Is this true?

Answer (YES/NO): NO